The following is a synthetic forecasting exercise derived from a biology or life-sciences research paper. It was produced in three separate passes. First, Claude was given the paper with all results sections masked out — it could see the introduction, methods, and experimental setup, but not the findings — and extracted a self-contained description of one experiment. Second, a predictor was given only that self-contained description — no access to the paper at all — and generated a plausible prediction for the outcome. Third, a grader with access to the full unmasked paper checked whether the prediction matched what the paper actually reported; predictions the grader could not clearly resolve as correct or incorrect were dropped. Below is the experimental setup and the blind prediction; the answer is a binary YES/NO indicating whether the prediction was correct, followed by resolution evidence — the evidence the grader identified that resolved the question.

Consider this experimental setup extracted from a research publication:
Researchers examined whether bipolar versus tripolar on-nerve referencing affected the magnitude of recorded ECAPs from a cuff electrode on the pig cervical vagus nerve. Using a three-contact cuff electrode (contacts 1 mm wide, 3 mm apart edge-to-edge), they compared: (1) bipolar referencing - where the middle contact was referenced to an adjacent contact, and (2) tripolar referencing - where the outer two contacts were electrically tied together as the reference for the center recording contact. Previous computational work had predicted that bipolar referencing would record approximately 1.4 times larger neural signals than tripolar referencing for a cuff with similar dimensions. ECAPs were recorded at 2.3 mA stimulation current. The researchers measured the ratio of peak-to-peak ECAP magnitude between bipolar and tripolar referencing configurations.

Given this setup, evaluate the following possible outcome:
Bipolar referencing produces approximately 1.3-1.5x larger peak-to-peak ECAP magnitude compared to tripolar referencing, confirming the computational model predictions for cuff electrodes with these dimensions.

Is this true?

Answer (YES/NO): NO